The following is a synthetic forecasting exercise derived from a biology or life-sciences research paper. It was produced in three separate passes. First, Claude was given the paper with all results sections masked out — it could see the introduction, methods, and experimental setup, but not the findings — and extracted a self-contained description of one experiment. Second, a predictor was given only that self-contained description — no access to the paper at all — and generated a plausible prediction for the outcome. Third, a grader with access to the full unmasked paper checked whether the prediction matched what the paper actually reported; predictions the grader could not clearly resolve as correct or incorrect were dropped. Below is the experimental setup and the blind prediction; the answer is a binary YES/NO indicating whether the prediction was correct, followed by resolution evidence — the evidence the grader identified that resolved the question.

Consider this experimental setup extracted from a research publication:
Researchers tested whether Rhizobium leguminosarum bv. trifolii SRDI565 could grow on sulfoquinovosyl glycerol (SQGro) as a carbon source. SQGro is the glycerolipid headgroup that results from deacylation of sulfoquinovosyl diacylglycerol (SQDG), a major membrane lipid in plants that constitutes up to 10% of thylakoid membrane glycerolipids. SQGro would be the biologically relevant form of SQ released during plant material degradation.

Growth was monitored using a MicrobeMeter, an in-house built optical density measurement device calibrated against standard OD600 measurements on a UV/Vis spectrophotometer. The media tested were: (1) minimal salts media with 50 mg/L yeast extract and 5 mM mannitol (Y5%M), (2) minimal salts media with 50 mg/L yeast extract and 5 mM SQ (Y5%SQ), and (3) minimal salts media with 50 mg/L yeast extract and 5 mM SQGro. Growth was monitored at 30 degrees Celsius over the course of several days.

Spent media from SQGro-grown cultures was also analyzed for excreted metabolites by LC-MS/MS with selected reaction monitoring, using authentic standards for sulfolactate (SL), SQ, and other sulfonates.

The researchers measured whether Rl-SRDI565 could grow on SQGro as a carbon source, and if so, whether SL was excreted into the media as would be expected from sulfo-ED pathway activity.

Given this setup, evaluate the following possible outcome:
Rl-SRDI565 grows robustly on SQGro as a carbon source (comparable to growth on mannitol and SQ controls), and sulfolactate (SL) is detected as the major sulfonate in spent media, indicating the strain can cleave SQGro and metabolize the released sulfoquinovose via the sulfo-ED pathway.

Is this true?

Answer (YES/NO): NO